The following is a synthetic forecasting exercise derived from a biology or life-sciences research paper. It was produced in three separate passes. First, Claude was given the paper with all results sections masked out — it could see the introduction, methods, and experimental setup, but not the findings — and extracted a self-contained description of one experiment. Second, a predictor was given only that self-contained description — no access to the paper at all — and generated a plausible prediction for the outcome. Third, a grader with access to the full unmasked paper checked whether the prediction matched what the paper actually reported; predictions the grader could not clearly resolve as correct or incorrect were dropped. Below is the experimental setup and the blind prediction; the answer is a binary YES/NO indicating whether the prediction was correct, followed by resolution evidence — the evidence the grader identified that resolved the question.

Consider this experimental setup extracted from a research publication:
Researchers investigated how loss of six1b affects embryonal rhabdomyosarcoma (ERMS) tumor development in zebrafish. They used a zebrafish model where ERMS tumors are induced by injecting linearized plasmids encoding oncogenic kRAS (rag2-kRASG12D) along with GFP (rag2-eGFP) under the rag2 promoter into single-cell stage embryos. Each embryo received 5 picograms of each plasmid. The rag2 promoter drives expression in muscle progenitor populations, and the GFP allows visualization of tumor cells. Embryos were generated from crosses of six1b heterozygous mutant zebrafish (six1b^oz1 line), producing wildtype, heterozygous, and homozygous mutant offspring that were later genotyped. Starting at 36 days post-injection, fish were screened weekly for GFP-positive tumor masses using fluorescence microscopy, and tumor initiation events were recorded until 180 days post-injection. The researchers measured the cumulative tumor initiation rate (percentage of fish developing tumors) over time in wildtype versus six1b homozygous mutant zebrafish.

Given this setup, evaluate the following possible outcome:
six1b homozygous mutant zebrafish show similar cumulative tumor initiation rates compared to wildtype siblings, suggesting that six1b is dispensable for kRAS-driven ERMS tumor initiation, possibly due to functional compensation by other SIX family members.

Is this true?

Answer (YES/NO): NO